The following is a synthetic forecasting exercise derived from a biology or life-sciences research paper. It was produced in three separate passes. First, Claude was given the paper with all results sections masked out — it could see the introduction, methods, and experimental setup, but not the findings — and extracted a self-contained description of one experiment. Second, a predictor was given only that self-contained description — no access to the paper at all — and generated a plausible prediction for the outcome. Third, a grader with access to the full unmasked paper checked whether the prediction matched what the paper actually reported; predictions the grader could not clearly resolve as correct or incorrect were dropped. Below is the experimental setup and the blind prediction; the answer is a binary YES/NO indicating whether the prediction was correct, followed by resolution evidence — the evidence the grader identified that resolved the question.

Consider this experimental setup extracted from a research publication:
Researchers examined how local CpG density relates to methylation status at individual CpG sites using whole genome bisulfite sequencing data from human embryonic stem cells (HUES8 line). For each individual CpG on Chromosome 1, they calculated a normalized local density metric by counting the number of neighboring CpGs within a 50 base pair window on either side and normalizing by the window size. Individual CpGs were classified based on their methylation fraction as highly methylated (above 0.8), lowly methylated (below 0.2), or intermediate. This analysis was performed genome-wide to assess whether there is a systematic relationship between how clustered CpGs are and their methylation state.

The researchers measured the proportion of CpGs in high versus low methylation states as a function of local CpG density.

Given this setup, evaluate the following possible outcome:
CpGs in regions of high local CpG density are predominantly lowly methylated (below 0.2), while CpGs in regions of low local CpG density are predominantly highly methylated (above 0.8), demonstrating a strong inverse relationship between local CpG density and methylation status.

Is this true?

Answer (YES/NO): YES